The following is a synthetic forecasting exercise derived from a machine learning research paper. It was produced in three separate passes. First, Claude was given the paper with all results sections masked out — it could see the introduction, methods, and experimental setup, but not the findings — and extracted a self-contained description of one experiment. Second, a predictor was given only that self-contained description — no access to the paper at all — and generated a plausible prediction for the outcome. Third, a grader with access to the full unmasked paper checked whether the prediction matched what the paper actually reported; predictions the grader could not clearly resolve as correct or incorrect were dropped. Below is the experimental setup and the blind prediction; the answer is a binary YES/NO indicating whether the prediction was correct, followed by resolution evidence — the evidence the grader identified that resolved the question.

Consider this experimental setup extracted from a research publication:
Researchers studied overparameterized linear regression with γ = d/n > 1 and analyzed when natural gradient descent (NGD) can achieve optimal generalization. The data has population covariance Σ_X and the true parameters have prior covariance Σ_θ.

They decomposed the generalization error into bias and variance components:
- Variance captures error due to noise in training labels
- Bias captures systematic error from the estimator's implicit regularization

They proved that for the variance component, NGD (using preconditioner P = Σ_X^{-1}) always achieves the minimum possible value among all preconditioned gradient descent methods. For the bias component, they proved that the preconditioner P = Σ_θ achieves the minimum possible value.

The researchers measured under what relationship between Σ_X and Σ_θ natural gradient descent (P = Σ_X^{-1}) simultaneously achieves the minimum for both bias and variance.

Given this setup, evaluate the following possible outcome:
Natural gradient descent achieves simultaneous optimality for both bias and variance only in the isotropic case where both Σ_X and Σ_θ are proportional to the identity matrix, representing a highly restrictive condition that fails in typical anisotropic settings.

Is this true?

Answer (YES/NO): NO